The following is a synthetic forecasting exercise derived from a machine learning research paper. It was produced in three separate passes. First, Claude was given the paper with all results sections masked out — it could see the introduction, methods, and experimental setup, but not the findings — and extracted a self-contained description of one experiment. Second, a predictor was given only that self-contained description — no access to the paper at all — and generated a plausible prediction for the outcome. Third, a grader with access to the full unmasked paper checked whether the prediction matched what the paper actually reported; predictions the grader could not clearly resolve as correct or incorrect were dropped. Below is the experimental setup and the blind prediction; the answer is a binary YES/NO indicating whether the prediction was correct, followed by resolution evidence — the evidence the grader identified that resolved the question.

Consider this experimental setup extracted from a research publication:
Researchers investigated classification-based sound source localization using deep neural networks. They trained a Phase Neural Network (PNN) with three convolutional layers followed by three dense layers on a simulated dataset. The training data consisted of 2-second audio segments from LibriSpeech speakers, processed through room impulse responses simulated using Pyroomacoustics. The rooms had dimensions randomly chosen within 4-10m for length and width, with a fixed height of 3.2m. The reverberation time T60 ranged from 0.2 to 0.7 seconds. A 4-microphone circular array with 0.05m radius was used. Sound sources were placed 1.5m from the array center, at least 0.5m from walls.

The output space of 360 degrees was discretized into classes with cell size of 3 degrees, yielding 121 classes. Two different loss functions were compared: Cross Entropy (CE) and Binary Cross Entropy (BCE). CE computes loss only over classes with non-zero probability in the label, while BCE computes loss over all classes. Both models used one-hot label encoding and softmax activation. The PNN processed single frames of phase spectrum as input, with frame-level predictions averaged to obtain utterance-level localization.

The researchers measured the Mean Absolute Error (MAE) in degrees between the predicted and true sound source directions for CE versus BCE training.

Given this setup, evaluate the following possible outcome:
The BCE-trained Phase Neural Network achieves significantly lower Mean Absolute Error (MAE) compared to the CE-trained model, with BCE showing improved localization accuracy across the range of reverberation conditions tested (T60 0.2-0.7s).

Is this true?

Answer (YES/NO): NO